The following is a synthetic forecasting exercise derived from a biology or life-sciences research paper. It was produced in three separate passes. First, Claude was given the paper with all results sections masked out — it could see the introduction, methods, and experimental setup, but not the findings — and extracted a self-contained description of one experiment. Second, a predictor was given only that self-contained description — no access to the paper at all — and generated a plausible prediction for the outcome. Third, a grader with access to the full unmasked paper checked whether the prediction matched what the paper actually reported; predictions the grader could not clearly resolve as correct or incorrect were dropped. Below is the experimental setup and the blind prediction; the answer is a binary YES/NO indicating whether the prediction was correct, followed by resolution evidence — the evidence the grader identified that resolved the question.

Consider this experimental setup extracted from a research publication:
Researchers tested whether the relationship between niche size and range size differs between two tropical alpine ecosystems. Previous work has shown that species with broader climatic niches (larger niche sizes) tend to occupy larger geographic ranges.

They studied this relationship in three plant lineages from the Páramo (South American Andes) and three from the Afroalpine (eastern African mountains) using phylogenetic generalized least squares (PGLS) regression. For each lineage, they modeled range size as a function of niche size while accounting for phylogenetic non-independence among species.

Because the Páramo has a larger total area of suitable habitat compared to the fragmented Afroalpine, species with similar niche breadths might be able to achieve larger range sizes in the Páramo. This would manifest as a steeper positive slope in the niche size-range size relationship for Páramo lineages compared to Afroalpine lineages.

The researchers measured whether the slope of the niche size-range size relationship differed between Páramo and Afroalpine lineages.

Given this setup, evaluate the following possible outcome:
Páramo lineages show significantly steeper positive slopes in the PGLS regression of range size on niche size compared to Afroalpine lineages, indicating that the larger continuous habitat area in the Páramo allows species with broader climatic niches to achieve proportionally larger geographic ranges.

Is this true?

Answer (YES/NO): NO